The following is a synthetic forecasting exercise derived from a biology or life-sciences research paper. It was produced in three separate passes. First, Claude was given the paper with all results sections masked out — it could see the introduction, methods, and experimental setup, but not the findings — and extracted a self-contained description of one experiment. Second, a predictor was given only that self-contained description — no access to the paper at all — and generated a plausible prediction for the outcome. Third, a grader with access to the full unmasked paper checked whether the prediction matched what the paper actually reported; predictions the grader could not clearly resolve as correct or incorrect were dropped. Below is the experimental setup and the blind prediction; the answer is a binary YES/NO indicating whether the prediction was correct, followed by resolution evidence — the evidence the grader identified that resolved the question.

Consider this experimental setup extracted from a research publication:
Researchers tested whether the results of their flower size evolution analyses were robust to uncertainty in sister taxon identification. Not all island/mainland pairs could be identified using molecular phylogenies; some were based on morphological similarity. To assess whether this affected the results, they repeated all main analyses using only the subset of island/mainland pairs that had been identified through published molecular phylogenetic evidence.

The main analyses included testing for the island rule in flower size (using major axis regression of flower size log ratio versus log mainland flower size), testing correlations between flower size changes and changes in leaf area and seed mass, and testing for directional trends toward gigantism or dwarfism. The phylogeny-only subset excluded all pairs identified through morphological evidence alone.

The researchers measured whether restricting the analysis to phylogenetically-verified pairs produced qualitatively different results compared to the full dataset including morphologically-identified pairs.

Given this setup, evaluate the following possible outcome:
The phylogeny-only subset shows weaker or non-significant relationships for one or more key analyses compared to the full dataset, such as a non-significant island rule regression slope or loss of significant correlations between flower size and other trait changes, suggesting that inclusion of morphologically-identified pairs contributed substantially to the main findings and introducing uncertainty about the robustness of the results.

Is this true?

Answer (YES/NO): NO